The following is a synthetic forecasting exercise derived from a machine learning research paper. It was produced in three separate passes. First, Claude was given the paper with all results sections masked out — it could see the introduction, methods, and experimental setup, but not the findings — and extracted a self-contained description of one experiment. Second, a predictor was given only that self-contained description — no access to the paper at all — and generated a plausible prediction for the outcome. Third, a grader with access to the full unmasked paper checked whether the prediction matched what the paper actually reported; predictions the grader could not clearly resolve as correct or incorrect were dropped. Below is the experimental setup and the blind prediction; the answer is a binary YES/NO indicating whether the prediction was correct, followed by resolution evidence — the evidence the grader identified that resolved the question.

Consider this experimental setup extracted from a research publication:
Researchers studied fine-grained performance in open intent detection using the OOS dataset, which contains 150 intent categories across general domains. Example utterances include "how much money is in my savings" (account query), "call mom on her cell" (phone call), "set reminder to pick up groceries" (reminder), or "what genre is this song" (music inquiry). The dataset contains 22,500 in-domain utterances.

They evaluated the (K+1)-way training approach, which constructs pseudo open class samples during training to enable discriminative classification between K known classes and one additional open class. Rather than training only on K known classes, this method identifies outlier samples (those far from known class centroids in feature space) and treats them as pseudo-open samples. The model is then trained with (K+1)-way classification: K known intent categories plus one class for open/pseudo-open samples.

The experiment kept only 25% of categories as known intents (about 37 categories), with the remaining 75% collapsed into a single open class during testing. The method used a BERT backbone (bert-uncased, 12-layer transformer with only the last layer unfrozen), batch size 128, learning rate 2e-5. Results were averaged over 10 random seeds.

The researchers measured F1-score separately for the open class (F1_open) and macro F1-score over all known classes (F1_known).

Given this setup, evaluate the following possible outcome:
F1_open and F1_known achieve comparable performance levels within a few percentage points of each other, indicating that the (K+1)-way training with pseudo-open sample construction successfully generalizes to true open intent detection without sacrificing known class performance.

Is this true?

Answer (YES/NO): NO